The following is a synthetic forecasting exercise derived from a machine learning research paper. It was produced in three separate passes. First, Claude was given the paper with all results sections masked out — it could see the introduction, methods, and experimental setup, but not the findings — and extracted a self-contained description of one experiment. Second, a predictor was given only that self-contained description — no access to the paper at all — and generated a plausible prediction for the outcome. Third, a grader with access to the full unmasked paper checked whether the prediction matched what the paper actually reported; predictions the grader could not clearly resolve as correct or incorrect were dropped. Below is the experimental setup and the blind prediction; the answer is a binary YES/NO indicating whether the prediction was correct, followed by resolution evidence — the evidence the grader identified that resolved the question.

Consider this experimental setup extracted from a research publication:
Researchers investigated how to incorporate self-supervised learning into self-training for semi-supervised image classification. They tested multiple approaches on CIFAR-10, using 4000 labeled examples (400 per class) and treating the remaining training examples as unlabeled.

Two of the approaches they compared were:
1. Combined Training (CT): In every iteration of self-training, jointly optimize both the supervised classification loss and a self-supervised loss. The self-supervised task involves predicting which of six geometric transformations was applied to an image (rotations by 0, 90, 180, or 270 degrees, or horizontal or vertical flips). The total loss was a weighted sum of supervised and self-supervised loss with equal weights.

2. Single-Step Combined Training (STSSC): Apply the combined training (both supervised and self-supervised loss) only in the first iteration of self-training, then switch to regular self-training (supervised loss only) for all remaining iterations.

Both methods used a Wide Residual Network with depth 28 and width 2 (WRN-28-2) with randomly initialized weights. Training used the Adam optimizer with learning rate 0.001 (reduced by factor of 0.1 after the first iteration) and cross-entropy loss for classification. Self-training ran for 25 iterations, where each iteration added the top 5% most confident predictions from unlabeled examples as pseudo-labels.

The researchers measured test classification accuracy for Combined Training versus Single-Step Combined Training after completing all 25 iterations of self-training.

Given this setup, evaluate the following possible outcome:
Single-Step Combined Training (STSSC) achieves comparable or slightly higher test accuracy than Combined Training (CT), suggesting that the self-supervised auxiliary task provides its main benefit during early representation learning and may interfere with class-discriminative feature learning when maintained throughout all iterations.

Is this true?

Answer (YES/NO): YES